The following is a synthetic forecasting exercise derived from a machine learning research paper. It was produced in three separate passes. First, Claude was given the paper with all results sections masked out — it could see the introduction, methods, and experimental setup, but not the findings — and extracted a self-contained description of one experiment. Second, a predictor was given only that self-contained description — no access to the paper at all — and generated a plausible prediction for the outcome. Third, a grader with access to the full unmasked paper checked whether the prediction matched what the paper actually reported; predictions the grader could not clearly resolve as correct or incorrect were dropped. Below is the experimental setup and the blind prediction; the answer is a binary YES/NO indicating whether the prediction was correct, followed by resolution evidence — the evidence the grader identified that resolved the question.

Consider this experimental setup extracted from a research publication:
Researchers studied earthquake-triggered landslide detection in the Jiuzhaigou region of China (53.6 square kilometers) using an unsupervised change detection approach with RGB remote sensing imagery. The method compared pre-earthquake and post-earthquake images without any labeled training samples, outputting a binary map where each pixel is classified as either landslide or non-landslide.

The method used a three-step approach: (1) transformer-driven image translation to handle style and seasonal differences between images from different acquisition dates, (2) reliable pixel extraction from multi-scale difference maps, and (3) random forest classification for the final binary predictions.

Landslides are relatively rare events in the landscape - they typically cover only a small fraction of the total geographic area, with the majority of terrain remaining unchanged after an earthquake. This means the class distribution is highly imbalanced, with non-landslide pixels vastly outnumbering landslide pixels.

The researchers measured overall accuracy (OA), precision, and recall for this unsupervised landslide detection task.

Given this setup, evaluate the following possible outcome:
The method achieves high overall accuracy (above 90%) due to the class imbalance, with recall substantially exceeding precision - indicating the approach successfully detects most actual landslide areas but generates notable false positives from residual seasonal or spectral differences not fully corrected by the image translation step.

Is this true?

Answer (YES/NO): NO